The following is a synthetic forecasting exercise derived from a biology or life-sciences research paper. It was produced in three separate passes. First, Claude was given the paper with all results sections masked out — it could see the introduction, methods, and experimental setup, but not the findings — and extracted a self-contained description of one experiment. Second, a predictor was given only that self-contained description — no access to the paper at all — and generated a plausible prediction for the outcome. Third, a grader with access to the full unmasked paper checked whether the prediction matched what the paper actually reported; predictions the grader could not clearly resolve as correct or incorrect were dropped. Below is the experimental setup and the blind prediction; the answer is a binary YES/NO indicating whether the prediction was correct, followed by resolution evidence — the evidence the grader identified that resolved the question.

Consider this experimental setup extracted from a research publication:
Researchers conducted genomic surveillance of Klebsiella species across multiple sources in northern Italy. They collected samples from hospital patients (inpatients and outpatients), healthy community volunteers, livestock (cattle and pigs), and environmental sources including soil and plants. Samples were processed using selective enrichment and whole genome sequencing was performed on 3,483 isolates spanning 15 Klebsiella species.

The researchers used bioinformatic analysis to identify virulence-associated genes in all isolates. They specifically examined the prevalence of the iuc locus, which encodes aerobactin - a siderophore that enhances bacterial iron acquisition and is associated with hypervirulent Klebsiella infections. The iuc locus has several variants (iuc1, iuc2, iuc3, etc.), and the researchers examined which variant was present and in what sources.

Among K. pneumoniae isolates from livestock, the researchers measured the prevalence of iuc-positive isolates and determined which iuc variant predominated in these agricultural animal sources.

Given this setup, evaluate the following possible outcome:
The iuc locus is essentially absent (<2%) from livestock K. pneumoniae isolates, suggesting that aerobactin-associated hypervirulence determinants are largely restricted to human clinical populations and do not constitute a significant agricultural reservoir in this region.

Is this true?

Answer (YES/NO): NO